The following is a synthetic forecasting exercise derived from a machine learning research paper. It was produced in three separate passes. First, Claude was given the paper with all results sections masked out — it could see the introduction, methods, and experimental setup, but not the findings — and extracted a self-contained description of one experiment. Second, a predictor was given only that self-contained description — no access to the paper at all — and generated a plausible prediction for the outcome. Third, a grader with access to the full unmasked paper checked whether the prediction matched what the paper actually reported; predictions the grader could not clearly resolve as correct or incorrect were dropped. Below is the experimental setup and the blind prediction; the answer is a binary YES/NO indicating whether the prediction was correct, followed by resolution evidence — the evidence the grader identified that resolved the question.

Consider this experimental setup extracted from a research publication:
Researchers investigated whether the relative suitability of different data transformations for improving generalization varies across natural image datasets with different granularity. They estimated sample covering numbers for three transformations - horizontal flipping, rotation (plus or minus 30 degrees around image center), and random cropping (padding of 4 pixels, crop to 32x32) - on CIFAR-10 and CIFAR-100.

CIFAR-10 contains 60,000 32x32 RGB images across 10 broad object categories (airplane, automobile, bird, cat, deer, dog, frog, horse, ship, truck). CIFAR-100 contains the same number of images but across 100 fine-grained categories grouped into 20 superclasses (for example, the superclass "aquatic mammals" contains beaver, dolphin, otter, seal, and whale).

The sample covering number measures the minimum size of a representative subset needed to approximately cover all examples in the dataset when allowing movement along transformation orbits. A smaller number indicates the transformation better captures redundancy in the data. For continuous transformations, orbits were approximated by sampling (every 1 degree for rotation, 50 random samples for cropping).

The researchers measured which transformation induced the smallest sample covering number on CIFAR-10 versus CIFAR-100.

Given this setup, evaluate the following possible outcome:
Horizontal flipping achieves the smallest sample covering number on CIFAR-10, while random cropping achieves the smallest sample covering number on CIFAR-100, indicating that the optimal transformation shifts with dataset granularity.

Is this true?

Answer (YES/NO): NO